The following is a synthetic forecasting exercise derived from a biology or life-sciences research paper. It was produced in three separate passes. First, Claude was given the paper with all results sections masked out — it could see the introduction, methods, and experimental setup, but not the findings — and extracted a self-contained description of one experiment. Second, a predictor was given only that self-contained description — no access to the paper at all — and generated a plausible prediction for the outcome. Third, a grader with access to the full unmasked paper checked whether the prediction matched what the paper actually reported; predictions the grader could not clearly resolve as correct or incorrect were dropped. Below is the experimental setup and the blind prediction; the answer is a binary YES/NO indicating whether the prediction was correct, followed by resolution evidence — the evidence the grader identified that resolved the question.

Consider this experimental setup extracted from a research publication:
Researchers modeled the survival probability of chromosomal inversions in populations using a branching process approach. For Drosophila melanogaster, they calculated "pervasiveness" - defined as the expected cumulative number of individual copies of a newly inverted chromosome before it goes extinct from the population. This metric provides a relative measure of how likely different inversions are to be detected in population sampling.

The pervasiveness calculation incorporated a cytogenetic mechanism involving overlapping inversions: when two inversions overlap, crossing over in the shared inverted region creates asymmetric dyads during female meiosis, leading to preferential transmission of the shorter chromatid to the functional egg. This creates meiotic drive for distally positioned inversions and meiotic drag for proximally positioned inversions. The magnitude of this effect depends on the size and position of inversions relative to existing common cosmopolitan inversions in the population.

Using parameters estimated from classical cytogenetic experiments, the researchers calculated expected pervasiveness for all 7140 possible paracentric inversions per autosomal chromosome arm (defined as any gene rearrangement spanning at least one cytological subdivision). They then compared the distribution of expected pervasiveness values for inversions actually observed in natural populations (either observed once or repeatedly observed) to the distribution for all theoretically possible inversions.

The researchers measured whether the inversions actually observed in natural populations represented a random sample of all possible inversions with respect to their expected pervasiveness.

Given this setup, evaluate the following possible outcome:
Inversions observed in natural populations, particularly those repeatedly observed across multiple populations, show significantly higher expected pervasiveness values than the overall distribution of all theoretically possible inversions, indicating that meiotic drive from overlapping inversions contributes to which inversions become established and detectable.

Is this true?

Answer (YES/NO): YES